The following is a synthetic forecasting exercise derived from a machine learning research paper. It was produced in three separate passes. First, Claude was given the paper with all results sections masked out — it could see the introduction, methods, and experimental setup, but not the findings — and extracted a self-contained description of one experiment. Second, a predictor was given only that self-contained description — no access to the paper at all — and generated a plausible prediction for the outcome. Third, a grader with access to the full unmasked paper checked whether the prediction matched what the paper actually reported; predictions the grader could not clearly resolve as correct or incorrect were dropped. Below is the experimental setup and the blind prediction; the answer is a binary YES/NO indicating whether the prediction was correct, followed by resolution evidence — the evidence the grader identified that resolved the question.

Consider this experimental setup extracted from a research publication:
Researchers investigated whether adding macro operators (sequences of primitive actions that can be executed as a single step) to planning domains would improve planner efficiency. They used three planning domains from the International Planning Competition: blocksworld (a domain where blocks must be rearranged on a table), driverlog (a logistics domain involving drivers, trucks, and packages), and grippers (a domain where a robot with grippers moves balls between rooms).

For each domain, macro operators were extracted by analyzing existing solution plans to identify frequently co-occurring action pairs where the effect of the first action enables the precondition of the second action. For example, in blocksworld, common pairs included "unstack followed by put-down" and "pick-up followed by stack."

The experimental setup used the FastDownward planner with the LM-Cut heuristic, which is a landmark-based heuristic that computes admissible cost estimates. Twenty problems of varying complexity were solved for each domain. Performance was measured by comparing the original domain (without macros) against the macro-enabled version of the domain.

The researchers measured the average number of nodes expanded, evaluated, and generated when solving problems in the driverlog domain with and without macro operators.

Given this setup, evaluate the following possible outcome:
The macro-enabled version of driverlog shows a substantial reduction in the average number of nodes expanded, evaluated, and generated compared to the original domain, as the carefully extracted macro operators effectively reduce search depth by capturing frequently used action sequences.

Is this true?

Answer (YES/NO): NO